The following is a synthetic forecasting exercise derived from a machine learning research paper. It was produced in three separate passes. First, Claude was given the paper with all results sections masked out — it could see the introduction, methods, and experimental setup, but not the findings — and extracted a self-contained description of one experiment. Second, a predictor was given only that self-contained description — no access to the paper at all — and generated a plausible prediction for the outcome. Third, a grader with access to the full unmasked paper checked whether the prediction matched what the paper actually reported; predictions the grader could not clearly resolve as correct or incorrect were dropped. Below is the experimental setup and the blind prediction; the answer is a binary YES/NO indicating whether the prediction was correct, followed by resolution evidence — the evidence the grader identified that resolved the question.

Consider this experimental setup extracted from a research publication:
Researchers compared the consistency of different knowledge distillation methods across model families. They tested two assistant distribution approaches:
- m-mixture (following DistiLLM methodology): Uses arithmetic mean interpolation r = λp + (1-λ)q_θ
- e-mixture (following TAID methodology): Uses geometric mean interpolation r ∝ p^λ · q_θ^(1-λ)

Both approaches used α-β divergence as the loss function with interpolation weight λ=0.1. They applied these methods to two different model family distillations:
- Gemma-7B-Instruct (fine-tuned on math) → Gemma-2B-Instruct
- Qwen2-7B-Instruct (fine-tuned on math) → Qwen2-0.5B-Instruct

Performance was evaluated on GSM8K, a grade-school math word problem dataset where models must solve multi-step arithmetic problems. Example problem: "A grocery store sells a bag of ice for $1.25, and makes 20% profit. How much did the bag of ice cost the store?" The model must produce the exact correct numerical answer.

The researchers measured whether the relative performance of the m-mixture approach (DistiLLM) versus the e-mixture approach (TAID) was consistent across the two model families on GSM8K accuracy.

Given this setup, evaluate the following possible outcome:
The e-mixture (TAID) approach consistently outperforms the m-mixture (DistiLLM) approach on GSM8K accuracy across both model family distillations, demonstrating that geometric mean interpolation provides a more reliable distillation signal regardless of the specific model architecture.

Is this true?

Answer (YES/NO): NO